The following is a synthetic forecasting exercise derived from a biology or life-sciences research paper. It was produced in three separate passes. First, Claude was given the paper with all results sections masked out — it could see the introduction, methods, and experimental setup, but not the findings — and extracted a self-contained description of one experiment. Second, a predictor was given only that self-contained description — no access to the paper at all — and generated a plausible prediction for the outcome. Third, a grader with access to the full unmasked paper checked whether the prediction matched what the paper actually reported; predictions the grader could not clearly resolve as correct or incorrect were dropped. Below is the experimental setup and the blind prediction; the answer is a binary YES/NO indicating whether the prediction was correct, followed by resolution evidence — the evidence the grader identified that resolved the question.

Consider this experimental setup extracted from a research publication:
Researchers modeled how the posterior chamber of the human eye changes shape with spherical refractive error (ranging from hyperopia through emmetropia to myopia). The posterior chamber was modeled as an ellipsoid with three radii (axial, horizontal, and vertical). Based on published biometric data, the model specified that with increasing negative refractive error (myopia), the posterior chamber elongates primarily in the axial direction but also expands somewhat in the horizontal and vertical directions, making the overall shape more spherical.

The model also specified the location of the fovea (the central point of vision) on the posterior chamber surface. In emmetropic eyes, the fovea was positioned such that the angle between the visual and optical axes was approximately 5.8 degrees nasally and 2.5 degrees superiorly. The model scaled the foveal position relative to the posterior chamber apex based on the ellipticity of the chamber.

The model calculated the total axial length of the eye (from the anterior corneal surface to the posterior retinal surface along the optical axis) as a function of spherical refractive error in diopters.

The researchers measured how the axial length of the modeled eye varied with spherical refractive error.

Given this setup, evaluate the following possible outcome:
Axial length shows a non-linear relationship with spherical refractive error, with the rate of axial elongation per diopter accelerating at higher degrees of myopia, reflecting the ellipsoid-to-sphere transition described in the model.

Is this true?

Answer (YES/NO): NO